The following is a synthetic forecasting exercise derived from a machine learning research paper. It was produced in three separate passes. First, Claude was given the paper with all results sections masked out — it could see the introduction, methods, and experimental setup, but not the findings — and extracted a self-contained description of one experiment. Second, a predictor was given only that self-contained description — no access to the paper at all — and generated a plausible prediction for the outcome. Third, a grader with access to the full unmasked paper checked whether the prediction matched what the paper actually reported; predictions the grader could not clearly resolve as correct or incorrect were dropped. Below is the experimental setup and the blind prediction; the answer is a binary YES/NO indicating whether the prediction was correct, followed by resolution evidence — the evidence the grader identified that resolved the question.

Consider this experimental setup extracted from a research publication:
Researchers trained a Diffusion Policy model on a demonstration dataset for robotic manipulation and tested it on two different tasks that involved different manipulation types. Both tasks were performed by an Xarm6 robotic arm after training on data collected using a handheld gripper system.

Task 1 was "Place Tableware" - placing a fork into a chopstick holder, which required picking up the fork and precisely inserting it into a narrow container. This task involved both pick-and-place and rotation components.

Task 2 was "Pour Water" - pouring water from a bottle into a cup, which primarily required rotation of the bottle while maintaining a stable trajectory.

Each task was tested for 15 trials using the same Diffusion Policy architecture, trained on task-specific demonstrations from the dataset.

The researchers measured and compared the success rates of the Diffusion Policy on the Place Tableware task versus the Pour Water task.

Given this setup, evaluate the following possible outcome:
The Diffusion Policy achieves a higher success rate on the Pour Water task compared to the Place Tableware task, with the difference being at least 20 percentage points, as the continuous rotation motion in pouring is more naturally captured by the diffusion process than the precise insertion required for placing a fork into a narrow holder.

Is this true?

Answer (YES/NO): YES